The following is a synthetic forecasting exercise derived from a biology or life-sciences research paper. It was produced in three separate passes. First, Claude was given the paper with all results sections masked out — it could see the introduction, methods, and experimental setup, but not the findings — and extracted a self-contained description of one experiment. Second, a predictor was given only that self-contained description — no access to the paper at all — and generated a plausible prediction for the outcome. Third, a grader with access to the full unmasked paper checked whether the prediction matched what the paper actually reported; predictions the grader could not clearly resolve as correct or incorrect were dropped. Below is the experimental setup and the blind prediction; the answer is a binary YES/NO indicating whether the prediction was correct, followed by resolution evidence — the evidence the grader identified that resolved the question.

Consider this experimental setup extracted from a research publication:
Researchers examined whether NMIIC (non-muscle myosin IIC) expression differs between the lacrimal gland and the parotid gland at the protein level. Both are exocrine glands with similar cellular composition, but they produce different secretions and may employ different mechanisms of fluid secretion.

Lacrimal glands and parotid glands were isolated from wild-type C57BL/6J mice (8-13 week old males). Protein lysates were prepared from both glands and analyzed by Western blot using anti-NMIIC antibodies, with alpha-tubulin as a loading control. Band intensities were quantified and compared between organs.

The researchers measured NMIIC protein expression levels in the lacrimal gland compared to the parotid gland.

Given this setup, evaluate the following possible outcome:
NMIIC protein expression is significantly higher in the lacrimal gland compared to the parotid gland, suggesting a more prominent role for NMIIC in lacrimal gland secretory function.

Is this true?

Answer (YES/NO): NO